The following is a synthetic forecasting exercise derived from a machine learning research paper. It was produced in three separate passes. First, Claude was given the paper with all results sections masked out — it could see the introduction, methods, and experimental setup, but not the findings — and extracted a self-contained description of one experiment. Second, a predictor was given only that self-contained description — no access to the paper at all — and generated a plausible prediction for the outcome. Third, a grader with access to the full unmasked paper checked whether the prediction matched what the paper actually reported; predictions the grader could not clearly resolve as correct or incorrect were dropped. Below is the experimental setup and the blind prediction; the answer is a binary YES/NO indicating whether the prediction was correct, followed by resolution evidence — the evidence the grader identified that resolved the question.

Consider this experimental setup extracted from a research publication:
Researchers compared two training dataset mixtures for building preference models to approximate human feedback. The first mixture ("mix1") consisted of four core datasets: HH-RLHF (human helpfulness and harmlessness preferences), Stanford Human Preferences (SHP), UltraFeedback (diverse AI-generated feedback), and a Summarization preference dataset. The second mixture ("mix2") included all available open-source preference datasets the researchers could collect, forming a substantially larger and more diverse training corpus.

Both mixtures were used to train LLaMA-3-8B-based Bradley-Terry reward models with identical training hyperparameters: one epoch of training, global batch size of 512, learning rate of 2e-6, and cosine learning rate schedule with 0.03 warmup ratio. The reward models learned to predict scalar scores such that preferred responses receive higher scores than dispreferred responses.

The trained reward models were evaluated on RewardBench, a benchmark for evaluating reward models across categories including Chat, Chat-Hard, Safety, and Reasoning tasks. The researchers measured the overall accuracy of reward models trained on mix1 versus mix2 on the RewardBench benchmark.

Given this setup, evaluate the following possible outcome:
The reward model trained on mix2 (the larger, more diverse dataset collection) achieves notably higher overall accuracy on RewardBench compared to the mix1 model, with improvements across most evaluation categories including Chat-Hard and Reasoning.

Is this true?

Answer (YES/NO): NO